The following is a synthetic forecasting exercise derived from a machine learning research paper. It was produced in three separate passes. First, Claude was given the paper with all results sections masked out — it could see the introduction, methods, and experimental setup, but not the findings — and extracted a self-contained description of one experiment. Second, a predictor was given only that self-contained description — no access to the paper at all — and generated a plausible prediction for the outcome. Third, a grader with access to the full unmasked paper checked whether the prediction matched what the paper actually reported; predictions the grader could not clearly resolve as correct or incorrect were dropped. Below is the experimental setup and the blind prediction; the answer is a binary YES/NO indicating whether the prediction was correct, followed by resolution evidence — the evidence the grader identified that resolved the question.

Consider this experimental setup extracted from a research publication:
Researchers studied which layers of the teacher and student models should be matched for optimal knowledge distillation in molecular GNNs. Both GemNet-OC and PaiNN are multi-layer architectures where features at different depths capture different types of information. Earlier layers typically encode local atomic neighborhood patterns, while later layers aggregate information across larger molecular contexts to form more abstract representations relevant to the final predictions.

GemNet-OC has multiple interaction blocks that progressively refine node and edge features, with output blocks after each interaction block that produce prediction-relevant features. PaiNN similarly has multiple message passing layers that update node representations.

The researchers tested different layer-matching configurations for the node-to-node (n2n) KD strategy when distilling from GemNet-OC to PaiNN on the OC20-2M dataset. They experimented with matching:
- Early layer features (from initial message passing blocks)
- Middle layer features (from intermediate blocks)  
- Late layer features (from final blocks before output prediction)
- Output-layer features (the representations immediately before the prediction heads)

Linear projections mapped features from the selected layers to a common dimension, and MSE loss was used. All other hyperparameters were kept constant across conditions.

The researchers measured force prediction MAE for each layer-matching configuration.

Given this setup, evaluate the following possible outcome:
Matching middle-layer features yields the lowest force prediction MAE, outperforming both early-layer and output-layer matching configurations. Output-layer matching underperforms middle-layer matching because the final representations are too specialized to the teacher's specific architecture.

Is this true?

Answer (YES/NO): NO